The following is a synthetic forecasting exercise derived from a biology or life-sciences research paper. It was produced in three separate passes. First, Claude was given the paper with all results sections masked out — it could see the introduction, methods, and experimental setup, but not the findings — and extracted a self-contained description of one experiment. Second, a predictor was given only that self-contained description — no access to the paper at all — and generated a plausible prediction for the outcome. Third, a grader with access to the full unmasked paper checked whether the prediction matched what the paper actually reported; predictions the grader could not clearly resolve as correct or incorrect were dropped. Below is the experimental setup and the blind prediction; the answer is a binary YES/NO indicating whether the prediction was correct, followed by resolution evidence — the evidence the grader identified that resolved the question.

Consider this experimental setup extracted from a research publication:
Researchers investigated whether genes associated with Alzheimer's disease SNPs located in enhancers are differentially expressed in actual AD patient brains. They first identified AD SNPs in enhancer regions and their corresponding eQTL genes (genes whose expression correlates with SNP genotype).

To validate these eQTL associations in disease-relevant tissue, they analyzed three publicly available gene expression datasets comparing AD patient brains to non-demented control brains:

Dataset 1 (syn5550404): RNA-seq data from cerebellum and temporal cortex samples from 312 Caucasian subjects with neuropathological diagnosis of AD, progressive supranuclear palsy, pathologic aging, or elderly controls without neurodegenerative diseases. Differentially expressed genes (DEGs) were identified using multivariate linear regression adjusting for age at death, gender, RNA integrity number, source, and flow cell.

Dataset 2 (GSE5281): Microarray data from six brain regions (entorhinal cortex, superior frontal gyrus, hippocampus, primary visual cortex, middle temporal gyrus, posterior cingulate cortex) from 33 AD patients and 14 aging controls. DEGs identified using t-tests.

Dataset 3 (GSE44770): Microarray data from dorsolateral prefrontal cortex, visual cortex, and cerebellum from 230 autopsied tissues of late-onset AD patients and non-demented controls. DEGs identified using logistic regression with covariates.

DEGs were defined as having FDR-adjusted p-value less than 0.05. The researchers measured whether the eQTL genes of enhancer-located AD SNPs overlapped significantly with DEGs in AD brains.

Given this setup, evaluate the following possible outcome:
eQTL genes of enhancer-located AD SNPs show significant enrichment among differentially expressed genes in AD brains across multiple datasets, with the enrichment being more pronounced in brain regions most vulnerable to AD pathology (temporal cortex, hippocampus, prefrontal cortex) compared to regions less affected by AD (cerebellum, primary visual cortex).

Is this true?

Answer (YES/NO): NO